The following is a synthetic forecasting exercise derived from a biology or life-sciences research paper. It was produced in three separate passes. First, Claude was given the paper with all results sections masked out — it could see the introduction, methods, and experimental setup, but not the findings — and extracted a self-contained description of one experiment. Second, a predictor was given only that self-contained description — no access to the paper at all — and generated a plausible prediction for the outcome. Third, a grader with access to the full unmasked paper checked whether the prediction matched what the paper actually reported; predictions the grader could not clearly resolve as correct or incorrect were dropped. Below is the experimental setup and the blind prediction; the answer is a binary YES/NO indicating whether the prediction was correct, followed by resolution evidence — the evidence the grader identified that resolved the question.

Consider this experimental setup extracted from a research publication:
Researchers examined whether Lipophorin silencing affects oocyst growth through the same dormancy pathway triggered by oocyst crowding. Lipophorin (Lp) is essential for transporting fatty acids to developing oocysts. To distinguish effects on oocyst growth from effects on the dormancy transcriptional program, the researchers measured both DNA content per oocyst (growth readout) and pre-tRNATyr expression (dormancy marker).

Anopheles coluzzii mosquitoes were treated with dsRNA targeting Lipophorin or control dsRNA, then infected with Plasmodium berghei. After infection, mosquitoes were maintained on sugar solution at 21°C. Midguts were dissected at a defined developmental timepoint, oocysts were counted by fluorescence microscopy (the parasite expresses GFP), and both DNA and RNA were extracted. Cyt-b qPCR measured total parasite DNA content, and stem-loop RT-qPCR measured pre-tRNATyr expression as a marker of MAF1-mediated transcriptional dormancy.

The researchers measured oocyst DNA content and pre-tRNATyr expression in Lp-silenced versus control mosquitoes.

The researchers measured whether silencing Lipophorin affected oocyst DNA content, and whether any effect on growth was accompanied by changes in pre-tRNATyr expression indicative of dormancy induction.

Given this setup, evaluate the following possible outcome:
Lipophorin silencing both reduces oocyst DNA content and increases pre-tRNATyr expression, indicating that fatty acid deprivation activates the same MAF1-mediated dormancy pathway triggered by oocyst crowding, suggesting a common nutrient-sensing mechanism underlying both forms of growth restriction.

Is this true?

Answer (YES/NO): NO